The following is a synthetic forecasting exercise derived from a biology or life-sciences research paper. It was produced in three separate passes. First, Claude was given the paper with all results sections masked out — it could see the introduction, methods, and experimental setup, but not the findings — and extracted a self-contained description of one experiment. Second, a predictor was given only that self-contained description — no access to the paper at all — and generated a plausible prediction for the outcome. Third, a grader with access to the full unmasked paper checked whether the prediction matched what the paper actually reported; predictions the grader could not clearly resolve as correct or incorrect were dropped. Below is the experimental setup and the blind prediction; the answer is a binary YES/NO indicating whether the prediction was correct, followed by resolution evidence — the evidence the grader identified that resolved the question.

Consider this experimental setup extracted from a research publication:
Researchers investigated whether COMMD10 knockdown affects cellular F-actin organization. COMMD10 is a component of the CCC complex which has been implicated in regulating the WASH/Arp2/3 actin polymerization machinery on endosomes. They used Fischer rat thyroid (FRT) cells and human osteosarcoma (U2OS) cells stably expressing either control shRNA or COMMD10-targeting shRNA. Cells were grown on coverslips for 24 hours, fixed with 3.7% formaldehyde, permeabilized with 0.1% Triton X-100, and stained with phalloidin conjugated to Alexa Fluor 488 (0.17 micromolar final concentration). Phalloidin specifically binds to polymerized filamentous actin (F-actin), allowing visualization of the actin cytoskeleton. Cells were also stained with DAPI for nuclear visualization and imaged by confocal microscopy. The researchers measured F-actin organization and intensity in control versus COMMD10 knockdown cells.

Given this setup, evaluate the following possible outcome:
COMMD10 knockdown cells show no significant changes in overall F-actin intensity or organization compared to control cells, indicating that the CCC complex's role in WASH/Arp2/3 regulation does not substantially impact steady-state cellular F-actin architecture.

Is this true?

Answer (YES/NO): YES